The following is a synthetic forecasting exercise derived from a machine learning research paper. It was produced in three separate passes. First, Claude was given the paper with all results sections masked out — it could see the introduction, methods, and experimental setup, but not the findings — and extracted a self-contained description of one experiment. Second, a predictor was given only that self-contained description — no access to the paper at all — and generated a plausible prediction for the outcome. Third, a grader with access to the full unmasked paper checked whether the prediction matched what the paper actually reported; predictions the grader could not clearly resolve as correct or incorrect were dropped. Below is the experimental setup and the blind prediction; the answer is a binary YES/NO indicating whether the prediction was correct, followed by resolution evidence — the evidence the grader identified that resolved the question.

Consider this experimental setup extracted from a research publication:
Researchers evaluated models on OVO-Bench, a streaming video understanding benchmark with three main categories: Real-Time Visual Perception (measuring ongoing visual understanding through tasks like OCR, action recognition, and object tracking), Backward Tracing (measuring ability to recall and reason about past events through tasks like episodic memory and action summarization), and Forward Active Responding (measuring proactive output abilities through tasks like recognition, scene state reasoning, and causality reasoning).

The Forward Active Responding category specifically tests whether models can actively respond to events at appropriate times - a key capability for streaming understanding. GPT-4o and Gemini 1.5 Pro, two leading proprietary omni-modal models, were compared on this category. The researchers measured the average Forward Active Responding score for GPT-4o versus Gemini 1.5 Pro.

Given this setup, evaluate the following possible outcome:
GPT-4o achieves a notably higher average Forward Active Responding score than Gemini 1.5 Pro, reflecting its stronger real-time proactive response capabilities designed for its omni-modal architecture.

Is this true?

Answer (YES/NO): NO